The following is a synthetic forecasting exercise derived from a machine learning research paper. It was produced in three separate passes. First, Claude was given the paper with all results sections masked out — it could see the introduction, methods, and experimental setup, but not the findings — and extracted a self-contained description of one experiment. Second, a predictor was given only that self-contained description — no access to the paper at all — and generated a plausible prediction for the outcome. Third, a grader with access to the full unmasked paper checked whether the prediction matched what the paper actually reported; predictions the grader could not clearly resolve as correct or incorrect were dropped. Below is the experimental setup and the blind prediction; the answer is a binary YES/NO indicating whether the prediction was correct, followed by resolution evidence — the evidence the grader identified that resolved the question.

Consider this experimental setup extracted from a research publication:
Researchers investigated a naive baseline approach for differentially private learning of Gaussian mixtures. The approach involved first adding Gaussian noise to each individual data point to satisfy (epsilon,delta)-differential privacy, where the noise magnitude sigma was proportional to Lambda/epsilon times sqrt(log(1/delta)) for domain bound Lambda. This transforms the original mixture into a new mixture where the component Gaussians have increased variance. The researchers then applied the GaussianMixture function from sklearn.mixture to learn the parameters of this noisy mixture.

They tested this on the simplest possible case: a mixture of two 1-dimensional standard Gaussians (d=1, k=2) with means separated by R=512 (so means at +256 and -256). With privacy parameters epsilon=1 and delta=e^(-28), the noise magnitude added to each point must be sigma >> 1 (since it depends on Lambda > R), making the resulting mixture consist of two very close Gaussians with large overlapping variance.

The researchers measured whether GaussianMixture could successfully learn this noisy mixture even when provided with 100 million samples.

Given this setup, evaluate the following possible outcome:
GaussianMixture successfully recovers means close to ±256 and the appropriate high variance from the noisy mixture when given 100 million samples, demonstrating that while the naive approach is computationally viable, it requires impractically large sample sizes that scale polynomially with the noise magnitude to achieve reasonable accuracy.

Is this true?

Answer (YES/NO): NO